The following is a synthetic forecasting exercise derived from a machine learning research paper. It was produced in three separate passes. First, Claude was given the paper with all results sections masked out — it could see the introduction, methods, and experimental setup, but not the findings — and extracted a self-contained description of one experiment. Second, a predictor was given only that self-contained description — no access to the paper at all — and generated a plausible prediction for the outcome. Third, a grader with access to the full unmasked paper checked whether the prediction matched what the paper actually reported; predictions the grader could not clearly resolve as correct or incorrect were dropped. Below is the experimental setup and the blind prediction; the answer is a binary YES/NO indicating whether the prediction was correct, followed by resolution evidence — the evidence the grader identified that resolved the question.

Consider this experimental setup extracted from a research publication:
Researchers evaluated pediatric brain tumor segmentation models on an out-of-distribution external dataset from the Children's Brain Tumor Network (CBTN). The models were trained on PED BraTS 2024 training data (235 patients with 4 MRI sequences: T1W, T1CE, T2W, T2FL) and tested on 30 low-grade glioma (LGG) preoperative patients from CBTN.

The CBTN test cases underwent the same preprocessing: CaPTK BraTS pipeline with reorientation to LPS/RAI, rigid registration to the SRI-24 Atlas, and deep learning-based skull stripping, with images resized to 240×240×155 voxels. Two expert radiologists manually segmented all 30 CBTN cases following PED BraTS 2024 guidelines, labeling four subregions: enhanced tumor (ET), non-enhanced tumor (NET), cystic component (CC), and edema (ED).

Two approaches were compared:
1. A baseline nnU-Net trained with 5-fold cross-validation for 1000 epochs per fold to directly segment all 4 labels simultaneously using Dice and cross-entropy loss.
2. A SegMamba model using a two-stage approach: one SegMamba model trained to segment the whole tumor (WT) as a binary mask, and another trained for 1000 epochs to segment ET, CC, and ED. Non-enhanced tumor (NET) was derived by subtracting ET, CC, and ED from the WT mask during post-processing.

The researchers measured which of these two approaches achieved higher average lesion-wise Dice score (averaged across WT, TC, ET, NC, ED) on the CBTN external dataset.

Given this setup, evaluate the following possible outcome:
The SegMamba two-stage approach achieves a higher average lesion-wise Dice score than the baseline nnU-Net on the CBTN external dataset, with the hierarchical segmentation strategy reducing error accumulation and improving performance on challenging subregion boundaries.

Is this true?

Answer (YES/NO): NO